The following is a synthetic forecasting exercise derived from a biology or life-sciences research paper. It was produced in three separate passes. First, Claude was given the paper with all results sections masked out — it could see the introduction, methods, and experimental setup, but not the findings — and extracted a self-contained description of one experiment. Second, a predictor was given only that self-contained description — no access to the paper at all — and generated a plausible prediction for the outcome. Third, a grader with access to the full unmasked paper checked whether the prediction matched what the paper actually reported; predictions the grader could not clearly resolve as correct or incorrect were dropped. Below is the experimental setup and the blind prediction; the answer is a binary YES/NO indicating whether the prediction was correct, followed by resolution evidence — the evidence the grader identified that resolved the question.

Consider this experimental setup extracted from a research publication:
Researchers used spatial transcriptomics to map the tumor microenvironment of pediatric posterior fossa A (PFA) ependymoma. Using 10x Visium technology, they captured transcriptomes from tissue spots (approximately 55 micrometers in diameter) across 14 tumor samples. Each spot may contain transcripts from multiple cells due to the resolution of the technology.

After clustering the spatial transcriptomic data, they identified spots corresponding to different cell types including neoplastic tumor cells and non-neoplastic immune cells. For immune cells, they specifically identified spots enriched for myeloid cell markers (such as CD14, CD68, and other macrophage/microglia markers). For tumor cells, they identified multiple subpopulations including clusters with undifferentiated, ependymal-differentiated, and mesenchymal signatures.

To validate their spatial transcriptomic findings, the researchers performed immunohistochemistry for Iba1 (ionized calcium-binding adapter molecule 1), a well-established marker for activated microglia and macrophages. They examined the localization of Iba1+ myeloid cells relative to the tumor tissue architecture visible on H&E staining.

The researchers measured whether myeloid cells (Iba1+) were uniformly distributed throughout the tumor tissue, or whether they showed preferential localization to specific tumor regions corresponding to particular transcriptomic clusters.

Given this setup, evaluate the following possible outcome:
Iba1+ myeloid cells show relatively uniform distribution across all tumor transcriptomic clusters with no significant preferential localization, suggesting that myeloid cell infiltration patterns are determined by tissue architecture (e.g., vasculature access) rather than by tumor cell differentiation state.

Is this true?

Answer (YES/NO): NO